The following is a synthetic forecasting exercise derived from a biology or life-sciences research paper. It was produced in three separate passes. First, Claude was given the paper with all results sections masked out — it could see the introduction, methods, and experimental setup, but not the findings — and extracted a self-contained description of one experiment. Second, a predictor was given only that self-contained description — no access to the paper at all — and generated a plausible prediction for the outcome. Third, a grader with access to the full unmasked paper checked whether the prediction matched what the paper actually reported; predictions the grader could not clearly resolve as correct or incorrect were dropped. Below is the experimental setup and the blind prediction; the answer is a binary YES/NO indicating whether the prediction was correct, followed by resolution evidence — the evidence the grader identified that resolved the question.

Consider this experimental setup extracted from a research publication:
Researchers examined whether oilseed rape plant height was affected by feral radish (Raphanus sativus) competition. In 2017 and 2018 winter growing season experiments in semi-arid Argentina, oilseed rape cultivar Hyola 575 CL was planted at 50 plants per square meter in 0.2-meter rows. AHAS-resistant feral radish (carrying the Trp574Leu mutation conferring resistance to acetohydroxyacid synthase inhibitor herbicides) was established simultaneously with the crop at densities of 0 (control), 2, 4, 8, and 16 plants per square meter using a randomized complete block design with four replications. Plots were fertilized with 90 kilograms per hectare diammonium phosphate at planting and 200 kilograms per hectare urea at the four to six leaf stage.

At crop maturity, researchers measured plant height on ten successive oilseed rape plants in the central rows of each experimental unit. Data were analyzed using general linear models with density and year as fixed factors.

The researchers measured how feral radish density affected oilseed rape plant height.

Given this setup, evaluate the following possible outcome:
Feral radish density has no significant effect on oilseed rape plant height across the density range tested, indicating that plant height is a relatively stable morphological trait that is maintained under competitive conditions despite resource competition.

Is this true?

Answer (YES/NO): NO